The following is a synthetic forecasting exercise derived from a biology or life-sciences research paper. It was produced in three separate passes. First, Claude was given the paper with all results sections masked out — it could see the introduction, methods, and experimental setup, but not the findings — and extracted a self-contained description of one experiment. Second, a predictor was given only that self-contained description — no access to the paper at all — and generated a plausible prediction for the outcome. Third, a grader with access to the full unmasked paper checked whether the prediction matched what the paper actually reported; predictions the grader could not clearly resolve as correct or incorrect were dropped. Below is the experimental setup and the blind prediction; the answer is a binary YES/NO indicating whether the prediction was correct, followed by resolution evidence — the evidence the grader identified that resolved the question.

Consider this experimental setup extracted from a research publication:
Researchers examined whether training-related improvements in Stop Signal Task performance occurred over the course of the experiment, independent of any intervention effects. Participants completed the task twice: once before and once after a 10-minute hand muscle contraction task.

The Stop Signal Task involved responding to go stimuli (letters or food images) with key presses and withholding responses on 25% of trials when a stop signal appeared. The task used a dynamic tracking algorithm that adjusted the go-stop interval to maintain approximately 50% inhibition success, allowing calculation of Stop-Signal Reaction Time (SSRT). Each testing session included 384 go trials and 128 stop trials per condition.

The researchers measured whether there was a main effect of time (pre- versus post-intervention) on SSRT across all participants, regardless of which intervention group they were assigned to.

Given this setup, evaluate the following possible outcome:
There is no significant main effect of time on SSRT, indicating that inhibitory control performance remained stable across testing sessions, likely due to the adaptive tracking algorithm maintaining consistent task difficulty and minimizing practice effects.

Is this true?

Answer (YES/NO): YES